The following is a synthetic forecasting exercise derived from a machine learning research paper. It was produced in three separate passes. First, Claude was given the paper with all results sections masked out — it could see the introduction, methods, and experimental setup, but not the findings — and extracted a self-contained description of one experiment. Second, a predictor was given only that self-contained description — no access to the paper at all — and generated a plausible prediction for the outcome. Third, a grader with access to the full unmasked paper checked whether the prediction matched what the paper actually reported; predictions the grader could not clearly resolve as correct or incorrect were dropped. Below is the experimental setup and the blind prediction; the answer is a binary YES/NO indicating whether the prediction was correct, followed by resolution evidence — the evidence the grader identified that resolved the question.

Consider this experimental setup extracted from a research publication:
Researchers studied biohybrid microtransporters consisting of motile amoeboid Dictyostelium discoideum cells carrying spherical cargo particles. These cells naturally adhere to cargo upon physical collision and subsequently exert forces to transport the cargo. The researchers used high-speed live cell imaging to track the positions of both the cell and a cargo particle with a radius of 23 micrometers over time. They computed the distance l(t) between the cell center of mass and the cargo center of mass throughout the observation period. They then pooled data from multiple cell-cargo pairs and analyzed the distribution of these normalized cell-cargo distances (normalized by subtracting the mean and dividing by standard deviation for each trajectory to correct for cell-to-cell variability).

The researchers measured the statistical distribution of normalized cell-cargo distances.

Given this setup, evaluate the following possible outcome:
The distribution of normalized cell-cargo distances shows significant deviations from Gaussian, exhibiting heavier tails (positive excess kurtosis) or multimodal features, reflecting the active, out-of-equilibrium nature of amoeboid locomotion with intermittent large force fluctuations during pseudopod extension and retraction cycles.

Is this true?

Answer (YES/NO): YES